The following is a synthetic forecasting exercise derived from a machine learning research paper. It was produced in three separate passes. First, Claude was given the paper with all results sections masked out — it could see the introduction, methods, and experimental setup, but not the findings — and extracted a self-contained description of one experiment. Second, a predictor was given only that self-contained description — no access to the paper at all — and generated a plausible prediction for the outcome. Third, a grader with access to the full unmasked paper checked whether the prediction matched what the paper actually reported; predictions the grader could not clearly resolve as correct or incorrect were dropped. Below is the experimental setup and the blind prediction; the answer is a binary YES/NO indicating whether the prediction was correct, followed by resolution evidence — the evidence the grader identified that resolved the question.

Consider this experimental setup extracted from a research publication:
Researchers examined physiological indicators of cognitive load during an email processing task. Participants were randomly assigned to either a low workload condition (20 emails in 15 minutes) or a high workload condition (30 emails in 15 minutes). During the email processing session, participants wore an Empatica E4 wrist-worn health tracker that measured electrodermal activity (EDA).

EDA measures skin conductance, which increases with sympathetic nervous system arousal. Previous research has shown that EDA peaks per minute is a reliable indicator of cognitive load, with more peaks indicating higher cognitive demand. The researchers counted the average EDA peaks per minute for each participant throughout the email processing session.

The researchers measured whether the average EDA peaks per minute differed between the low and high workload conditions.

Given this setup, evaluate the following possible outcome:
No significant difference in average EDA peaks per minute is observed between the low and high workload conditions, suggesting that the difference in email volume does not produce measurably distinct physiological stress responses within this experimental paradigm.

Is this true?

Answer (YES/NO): YES